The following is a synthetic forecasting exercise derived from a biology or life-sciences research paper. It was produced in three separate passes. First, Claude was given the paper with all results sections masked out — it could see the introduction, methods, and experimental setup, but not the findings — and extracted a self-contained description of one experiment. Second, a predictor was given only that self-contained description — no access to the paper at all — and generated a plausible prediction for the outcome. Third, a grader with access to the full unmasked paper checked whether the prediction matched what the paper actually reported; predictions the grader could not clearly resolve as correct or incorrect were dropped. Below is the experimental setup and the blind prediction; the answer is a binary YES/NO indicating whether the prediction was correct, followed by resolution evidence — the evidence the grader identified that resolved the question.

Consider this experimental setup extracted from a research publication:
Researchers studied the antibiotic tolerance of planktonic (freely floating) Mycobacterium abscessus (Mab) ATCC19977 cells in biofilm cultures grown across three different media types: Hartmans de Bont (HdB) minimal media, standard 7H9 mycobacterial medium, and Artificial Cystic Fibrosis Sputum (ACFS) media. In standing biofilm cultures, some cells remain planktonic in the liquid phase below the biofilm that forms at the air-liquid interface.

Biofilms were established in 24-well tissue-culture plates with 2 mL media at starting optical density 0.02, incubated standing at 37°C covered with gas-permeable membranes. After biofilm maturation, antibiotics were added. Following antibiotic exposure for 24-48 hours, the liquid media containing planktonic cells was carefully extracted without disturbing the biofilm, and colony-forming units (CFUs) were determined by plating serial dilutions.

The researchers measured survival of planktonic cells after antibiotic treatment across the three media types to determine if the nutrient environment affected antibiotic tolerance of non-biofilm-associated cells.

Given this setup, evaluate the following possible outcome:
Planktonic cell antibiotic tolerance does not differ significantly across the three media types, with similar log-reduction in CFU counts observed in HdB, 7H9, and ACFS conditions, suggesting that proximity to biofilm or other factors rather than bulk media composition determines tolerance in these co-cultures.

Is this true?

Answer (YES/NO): NO